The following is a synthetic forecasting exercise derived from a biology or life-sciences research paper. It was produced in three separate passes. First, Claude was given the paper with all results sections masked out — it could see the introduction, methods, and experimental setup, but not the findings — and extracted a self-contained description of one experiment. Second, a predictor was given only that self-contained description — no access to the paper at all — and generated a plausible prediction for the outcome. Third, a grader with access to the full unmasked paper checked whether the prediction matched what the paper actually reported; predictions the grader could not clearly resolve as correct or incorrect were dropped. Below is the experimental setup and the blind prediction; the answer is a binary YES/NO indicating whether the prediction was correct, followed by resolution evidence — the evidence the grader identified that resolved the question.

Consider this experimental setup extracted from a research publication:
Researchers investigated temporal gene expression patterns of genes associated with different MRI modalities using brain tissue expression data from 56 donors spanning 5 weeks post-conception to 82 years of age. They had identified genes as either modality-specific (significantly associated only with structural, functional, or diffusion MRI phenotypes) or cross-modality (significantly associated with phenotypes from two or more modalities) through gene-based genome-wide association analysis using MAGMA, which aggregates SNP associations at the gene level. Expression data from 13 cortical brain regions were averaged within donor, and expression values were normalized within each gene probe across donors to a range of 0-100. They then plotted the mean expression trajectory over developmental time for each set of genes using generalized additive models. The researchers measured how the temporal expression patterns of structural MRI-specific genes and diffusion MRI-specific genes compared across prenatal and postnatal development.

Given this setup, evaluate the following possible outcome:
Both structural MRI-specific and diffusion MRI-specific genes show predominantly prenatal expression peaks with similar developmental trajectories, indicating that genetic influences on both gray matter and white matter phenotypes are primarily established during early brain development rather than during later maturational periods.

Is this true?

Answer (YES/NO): NO